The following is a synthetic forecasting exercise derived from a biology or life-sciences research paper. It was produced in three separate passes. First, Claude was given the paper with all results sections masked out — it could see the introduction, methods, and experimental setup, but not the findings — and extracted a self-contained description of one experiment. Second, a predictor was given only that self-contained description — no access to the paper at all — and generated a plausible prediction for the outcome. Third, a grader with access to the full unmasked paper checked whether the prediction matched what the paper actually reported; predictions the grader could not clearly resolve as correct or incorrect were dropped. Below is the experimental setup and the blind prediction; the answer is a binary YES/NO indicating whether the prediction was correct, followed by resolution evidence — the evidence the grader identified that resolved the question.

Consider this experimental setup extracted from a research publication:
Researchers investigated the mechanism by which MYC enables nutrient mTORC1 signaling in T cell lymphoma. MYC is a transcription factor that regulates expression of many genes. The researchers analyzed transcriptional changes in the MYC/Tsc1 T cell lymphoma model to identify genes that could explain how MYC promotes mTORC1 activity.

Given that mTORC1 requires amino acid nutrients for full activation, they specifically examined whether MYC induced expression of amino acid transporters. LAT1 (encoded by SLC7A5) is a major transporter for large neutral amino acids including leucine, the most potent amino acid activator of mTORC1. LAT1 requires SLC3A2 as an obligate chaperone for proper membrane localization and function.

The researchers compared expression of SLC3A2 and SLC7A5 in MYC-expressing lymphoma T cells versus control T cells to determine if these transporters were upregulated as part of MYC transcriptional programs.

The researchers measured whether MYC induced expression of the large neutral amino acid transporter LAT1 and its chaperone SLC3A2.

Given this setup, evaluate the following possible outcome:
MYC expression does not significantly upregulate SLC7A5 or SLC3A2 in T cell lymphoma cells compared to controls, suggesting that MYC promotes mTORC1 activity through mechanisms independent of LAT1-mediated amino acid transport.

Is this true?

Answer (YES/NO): NO